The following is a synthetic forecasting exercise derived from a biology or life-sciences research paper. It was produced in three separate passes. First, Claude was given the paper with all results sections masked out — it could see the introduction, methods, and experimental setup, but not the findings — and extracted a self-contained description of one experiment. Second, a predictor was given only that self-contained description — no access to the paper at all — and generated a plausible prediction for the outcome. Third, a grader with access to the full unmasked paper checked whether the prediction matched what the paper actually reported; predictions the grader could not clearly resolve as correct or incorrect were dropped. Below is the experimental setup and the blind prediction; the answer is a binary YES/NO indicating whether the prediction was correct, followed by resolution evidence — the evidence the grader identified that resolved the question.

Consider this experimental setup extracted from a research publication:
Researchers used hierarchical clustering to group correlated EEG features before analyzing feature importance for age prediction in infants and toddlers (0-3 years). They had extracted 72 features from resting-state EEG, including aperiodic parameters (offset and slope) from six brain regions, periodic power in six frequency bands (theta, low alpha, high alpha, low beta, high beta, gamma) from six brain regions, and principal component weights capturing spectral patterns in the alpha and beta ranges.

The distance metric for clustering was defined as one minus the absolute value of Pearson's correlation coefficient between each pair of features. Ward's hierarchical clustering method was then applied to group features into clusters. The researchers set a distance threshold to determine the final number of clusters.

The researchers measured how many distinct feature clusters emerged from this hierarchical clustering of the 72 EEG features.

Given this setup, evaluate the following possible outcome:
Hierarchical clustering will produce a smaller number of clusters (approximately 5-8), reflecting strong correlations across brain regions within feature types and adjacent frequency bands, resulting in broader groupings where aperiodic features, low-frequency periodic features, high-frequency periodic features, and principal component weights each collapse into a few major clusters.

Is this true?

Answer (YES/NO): NO